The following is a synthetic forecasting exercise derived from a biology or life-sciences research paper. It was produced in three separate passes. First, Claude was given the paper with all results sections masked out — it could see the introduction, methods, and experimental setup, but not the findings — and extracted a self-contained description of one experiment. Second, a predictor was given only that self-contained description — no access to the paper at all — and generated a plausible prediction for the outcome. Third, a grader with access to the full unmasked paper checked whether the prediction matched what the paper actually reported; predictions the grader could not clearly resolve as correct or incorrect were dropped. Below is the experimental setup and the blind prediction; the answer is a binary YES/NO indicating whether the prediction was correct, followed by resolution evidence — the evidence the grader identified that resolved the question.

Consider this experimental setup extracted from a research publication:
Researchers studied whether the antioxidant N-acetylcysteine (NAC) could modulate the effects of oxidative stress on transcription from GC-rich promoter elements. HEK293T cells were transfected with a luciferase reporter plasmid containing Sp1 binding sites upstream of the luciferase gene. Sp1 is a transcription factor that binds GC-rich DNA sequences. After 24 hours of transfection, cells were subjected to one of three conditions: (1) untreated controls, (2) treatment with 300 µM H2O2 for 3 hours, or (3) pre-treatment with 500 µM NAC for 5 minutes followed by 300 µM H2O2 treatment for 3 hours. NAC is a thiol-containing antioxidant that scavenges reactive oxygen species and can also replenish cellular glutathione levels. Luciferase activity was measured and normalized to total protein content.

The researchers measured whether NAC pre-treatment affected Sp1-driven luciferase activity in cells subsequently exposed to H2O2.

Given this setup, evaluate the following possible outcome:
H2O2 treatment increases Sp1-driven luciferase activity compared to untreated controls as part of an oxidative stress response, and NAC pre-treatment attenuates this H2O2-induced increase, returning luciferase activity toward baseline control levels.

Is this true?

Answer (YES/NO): YES